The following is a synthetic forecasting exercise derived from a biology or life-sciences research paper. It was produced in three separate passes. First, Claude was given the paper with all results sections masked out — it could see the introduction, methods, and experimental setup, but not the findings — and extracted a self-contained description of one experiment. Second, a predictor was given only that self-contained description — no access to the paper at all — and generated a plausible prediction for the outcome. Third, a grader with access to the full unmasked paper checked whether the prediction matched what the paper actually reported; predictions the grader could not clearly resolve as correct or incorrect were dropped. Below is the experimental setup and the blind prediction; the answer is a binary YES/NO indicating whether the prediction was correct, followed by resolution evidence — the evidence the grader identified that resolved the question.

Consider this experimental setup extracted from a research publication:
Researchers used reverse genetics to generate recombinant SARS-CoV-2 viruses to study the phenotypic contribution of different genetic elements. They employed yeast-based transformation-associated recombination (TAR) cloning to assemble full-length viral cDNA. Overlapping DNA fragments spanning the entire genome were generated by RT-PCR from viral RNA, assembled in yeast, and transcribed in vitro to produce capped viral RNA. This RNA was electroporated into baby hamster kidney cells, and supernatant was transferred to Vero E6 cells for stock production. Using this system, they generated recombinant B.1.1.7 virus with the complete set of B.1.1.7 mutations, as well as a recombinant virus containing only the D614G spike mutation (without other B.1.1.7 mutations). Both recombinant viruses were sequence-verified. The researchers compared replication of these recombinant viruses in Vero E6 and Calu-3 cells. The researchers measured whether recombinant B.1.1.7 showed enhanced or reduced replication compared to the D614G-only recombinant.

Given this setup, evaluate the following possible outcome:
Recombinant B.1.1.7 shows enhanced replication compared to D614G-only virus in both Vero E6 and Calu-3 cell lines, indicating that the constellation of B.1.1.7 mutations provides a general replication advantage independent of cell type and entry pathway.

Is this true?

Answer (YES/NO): NO